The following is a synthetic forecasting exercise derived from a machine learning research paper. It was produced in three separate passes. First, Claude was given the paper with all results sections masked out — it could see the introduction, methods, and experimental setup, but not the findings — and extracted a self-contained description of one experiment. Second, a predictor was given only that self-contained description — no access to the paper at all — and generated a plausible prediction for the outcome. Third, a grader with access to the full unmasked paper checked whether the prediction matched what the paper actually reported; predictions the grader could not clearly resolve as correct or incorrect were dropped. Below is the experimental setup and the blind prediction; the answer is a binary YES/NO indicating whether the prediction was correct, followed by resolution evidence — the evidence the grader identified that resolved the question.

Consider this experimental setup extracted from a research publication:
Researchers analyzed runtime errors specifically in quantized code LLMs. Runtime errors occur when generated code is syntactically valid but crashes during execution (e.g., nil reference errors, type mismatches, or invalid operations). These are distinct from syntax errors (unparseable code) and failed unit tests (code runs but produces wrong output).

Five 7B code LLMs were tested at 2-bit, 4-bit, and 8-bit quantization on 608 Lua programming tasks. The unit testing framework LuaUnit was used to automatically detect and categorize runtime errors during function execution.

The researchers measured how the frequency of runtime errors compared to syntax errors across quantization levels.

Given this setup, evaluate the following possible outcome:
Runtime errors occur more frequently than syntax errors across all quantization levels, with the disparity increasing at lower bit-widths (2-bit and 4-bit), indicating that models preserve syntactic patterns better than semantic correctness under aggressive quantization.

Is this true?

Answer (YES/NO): NO